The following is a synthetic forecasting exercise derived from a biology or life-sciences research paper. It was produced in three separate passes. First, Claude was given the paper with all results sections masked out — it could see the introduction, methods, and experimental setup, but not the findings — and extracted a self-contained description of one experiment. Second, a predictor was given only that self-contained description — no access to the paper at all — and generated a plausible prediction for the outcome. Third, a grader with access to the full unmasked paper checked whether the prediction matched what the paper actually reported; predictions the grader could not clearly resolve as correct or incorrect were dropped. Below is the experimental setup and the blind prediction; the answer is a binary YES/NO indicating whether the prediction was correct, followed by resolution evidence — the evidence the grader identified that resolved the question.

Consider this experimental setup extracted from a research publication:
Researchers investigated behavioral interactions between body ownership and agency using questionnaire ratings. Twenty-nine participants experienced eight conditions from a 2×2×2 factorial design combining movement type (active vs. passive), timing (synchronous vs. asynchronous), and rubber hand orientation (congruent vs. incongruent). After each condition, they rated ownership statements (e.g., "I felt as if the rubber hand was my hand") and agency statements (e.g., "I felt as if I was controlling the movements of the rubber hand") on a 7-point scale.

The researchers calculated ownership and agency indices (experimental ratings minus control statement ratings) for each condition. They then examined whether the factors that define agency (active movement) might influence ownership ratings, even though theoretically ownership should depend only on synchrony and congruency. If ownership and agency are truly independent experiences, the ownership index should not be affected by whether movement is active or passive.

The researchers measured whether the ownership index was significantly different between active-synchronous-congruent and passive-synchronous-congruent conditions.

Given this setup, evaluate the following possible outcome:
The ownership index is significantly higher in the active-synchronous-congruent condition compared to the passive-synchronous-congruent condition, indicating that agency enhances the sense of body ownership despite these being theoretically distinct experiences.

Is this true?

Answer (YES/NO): YES